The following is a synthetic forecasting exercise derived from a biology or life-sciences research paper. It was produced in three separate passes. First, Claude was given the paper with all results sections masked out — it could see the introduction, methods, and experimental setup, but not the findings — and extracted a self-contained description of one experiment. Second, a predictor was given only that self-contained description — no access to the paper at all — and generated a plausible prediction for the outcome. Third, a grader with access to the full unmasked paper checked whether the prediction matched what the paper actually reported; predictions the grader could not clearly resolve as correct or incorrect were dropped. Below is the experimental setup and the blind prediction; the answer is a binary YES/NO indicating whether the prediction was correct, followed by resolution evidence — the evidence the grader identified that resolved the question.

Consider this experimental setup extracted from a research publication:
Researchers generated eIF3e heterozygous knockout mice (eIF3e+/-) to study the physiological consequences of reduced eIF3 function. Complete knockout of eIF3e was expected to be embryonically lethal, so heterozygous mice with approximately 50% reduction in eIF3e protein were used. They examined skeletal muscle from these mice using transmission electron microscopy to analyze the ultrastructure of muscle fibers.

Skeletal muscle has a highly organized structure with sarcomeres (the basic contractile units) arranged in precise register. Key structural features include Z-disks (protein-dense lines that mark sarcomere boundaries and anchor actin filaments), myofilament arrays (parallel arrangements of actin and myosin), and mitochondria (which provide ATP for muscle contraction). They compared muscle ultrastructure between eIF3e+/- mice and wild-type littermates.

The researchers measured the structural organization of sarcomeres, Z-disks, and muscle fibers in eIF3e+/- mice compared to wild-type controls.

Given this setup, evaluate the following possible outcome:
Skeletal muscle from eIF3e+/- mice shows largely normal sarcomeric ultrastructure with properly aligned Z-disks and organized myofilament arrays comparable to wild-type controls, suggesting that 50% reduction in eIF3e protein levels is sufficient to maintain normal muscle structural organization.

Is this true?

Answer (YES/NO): NO